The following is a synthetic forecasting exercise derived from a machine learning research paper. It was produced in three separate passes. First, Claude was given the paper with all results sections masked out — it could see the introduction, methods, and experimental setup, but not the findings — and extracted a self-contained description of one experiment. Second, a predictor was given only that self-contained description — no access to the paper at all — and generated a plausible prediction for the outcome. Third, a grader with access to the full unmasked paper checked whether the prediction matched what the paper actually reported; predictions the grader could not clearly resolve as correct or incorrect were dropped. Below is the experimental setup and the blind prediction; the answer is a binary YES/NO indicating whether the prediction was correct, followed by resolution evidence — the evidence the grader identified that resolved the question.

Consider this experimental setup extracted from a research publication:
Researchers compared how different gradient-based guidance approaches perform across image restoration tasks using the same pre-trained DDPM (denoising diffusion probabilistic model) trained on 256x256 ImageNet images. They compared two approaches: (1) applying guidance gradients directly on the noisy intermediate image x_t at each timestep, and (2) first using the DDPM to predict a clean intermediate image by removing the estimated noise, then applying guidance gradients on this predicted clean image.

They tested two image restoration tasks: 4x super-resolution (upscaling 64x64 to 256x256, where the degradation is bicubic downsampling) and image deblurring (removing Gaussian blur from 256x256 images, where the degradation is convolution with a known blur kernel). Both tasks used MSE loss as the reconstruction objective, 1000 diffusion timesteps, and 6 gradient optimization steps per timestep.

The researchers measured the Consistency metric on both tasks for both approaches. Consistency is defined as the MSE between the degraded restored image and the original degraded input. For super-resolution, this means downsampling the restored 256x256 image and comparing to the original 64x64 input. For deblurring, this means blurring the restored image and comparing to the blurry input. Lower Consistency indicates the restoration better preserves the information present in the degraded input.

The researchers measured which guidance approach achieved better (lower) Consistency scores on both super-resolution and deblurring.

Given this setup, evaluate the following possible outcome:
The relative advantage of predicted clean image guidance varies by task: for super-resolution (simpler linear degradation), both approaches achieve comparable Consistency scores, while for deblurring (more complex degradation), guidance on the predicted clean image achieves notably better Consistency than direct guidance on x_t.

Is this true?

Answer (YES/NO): NO